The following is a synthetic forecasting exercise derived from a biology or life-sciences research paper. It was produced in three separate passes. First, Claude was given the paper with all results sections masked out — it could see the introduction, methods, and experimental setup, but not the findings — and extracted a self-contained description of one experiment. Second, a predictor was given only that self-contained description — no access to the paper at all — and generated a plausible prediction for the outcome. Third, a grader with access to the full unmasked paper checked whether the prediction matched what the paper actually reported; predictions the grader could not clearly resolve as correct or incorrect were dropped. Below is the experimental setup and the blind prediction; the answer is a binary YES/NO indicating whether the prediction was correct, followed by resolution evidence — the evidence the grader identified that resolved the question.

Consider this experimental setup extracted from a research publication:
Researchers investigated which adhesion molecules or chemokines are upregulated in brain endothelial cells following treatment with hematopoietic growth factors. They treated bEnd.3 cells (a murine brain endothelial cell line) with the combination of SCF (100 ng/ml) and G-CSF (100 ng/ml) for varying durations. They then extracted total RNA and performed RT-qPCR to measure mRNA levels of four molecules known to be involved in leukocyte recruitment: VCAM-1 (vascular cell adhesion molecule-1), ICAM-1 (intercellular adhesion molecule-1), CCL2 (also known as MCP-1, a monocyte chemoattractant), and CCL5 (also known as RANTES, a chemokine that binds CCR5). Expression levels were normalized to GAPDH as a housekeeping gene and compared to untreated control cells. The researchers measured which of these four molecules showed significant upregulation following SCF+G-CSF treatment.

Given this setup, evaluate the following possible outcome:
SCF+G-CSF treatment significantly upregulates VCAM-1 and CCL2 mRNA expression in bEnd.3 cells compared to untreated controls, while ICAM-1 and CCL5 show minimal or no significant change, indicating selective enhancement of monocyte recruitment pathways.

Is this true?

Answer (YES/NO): NO